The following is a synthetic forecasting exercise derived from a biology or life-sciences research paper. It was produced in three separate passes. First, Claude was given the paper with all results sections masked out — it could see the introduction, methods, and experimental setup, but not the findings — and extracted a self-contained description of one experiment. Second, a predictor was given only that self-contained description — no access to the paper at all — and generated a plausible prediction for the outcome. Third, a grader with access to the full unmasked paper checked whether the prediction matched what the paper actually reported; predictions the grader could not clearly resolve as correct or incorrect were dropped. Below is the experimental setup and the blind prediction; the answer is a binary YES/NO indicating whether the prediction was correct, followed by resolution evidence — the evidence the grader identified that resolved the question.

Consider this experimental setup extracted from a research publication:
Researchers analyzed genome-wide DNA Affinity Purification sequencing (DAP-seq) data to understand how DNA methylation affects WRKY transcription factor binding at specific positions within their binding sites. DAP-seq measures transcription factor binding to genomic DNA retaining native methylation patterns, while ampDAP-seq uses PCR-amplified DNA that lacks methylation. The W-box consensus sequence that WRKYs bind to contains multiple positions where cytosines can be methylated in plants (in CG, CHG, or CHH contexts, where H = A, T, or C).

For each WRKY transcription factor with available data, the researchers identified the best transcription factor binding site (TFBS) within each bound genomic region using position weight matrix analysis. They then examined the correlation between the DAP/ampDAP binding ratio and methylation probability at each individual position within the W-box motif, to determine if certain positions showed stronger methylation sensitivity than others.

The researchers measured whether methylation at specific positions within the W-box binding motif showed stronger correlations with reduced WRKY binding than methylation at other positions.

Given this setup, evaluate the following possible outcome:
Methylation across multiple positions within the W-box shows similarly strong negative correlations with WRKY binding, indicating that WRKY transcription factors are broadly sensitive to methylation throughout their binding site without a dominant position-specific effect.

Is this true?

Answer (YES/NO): NO